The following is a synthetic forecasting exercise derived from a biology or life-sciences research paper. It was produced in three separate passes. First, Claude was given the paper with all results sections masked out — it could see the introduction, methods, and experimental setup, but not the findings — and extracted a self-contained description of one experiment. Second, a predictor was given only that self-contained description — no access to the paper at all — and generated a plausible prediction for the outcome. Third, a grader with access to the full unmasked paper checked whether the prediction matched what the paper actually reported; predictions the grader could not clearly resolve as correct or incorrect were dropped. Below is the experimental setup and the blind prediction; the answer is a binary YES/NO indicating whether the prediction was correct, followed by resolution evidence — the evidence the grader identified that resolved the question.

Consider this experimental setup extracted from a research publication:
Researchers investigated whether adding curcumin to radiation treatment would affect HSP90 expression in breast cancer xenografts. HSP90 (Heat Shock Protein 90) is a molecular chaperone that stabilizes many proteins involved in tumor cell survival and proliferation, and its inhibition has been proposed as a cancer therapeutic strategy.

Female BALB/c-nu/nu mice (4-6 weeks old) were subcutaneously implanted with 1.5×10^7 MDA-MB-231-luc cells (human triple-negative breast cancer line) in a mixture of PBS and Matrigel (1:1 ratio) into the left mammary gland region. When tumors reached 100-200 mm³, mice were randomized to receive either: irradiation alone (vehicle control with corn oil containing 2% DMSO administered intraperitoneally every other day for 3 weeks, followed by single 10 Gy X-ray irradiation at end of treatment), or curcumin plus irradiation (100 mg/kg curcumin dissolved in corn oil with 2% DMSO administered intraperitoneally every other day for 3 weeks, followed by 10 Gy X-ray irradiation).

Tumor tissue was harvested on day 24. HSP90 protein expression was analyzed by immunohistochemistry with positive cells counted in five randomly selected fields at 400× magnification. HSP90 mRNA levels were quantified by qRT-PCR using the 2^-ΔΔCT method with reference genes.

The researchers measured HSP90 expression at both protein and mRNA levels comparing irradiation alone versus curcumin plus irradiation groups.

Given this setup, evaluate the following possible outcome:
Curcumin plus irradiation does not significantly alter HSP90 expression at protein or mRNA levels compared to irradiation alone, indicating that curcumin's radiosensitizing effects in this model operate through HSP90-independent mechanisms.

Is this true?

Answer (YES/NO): NO